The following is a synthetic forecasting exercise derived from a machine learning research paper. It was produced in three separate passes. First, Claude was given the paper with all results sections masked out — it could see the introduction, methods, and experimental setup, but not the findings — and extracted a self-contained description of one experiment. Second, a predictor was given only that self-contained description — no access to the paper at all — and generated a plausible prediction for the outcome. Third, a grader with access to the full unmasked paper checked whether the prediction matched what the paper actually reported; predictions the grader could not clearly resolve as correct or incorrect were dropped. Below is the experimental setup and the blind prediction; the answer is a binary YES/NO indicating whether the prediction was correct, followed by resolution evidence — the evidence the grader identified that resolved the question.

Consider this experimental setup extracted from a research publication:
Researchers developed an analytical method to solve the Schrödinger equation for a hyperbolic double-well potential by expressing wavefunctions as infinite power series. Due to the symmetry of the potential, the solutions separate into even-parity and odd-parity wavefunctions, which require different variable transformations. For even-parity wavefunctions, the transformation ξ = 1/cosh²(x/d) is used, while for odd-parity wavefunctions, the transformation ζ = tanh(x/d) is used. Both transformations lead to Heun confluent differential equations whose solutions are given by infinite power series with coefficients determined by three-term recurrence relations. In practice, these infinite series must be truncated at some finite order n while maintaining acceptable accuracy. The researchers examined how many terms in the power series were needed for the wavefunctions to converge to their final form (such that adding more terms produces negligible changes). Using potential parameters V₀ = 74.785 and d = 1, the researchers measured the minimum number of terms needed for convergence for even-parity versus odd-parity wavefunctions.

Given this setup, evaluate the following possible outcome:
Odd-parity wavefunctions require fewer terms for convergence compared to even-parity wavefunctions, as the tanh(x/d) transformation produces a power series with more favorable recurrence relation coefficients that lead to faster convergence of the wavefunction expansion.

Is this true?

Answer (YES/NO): NO